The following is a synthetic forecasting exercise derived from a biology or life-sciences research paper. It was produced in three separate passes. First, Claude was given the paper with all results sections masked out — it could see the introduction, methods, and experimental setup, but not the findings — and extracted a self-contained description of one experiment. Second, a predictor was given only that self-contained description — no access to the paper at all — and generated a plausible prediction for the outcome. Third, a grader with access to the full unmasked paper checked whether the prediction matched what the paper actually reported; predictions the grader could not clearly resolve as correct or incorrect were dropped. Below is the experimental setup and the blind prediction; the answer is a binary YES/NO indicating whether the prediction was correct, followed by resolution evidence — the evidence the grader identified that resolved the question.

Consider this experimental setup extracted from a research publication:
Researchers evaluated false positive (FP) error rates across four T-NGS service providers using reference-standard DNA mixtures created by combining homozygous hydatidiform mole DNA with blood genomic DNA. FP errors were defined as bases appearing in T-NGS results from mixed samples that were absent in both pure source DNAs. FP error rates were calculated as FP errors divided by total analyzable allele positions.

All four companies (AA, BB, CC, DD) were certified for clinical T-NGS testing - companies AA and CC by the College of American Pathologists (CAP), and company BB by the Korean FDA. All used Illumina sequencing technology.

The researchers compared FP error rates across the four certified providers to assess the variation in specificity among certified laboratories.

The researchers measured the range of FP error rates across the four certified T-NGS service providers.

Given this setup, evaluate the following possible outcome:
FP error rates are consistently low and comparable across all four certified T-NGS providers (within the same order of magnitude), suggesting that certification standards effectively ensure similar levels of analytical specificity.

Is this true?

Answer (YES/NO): NO